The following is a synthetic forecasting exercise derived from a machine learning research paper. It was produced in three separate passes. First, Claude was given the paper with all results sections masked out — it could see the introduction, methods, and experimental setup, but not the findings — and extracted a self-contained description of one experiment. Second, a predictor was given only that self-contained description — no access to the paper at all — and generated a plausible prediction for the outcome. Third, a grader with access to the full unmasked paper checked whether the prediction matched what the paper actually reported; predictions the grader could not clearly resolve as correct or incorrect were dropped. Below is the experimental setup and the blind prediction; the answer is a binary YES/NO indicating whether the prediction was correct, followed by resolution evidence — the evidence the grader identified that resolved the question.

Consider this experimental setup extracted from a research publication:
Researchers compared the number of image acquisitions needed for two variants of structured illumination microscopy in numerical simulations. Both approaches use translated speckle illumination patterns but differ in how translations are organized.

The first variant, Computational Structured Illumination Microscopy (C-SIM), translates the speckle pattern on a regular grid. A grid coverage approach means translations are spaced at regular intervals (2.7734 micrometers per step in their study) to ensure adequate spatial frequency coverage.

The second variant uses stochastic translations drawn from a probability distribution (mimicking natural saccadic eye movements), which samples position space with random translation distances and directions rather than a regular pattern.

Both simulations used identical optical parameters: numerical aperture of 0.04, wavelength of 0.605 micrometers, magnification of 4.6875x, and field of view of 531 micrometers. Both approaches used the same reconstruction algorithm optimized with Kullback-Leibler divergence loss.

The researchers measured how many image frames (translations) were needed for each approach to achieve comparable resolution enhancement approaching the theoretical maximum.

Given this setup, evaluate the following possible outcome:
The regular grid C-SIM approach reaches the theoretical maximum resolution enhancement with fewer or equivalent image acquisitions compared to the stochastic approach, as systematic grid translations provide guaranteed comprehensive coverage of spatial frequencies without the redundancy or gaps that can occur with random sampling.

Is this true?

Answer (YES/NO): YES